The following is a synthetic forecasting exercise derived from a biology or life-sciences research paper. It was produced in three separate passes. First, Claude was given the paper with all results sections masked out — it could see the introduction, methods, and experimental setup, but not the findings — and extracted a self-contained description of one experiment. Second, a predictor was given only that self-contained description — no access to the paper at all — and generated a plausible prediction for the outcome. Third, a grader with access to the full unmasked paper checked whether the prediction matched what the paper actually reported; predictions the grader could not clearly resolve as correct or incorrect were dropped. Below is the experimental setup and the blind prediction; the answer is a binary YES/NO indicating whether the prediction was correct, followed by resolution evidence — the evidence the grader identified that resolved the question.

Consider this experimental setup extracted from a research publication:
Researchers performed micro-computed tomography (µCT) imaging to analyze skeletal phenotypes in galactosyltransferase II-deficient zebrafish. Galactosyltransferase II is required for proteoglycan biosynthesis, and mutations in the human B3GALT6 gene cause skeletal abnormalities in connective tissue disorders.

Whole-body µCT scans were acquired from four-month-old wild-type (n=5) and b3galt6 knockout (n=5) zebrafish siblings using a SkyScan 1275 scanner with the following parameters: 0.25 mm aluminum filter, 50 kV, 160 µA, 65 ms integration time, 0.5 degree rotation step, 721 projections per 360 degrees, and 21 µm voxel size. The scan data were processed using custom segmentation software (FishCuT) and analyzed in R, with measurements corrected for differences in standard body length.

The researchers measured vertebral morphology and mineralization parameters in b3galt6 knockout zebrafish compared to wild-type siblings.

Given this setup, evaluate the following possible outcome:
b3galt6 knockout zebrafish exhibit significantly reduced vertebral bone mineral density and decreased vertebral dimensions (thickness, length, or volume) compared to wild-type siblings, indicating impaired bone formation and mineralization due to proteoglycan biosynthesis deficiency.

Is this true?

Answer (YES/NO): NO